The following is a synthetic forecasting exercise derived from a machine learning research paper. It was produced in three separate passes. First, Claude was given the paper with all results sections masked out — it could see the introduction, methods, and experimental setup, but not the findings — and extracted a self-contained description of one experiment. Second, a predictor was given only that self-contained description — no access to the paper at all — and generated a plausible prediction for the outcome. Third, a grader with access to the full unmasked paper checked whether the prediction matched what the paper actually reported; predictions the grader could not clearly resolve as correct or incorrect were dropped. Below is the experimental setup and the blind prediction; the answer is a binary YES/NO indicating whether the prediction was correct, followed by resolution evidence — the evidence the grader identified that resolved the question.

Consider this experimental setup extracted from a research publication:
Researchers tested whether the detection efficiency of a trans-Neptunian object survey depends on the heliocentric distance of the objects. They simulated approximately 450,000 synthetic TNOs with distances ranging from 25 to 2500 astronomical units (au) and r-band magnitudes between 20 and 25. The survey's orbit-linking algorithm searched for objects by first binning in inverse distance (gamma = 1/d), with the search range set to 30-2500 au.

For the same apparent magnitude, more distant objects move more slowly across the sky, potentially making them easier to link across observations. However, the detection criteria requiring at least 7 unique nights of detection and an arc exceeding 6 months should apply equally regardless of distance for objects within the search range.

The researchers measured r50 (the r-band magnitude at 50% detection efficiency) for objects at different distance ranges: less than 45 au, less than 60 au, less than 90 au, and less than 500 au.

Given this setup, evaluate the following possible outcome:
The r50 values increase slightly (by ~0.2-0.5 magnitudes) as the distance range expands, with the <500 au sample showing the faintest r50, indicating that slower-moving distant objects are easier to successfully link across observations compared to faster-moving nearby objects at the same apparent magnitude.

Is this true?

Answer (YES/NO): NO